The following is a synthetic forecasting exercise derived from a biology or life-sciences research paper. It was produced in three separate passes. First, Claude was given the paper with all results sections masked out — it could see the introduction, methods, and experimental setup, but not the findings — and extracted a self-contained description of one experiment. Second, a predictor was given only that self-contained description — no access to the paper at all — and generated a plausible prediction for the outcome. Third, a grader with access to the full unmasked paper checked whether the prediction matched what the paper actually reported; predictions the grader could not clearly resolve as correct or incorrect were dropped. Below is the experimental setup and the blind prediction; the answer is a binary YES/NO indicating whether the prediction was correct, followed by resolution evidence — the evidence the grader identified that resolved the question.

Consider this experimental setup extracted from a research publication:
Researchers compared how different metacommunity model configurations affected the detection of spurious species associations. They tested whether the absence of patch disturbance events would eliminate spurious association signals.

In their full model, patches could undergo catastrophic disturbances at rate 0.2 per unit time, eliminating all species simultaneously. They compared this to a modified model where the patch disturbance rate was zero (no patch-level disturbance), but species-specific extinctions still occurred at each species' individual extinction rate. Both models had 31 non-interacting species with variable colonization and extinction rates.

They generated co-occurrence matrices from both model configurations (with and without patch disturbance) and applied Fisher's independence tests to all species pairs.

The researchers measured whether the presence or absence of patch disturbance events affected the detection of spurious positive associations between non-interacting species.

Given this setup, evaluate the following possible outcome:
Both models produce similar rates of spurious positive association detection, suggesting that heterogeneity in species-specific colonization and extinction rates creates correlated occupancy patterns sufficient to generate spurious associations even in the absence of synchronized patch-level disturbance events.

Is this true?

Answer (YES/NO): NO